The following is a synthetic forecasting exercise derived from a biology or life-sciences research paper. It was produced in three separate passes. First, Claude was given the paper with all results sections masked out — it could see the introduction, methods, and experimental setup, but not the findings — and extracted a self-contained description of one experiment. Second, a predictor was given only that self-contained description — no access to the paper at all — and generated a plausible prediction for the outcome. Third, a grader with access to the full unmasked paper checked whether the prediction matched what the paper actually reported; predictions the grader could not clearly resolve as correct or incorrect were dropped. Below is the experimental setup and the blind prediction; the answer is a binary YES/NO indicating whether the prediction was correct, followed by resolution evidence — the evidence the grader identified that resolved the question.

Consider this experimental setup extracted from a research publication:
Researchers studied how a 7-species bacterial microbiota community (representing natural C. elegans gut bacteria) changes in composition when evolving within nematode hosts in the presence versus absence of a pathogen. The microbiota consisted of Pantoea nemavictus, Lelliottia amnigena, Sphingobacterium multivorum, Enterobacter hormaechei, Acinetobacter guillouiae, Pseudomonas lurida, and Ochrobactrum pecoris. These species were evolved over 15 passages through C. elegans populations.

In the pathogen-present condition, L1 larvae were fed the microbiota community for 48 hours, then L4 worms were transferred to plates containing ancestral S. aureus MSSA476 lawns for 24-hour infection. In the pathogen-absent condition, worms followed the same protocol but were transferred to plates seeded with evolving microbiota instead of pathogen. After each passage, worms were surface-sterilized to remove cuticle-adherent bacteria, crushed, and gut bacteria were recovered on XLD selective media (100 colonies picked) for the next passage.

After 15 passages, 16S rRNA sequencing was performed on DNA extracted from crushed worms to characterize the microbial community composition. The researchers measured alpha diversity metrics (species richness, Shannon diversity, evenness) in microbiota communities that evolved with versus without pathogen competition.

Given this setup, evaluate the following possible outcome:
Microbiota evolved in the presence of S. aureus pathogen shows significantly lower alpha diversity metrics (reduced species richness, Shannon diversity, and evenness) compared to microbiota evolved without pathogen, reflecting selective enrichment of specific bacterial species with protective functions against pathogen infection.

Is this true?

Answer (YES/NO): NO